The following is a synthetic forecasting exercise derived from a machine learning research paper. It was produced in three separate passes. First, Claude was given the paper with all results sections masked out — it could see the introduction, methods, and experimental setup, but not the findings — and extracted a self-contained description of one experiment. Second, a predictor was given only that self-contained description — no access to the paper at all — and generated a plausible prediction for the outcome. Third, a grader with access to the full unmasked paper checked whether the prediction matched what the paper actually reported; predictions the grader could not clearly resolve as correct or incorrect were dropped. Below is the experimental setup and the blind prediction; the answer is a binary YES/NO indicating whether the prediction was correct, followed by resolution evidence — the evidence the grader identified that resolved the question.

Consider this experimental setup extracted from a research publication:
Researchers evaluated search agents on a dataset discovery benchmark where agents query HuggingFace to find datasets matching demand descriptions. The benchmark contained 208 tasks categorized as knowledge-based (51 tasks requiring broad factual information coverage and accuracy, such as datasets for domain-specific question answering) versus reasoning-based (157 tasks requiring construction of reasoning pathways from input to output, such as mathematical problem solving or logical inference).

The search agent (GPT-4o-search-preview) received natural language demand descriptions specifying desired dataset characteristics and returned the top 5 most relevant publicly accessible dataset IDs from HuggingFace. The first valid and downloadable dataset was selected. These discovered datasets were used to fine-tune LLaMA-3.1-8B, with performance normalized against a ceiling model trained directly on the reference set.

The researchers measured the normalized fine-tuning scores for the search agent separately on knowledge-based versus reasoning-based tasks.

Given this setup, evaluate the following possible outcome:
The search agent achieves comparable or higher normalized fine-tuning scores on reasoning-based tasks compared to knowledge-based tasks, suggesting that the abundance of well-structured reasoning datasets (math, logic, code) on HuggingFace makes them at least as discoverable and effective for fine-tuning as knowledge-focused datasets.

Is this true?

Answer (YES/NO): NO